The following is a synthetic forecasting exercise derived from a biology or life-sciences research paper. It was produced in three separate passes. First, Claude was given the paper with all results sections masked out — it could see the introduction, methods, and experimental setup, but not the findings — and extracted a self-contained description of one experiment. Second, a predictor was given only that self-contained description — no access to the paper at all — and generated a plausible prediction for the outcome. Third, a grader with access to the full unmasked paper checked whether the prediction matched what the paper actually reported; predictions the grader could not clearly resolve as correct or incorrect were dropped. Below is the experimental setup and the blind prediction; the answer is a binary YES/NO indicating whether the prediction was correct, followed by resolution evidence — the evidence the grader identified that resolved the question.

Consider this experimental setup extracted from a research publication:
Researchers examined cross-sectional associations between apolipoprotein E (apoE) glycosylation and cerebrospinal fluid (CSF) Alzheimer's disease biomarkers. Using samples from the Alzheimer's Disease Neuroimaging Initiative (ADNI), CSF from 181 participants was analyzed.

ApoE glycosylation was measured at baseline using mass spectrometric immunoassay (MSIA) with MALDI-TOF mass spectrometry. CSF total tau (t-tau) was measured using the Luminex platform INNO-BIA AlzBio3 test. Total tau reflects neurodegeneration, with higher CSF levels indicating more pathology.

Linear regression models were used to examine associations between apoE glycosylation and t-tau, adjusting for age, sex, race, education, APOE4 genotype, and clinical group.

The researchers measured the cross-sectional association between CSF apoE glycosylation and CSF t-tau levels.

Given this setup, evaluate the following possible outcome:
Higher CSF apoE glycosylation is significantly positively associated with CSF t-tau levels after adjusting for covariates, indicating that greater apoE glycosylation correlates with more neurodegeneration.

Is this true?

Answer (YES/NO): NO